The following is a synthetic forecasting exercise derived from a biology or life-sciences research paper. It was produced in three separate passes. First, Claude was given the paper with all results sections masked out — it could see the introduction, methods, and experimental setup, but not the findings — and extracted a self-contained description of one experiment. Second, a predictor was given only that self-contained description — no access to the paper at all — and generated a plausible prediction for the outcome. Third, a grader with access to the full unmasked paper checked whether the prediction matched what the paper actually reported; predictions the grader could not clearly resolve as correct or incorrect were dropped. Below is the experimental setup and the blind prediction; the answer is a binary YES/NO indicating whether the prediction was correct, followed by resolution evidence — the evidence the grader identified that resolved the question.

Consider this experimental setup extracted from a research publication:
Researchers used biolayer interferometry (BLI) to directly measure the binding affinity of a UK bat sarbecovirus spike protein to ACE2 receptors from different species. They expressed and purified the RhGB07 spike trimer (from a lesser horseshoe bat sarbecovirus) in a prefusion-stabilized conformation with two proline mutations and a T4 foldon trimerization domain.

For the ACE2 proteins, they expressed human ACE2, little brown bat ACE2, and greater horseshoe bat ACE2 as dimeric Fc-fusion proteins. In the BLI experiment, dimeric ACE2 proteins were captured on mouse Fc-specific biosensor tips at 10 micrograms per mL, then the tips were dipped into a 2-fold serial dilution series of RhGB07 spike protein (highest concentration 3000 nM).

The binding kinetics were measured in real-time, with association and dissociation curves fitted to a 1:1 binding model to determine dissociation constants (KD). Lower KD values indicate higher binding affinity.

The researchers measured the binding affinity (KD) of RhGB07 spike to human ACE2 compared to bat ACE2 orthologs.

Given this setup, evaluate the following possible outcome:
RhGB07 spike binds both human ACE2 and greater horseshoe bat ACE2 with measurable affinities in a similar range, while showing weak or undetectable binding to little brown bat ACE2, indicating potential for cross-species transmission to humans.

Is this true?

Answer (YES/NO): NO